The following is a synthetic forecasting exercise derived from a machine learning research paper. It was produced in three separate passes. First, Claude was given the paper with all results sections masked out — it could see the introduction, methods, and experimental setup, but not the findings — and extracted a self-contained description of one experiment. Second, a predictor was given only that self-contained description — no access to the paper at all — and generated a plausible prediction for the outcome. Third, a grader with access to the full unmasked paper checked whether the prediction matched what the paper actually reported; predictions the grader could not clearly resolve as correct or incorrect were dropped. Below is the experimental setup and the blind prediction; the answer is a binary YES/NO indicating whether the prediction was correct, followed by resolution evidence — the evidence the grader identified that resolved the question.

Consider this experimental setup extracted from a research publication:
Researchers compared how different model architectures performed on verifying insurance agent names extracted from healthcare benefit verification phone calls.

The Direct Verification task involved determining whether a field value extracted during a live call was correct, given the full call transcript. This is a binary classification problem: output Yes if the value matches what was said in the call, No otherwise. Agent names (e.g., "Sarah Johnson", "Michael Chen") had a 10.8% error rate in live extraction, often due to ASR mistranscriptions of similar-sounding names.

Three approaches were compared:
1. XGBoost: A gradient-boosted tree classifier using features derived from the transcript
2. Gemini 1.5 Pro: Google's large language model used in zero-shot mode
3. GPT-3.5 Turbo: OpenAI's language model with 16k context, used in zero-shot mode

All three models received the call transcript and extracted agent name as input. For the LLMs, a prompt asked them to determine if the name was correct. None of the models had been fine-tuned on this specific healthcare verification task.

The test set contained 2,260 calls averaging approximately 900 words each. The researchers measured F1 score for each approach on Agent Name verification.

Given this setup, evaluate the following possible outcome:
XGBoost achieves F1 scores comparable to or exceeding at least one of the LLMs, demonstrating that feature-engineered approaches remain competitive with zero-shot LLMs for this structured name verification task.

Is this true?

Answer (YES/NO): NO